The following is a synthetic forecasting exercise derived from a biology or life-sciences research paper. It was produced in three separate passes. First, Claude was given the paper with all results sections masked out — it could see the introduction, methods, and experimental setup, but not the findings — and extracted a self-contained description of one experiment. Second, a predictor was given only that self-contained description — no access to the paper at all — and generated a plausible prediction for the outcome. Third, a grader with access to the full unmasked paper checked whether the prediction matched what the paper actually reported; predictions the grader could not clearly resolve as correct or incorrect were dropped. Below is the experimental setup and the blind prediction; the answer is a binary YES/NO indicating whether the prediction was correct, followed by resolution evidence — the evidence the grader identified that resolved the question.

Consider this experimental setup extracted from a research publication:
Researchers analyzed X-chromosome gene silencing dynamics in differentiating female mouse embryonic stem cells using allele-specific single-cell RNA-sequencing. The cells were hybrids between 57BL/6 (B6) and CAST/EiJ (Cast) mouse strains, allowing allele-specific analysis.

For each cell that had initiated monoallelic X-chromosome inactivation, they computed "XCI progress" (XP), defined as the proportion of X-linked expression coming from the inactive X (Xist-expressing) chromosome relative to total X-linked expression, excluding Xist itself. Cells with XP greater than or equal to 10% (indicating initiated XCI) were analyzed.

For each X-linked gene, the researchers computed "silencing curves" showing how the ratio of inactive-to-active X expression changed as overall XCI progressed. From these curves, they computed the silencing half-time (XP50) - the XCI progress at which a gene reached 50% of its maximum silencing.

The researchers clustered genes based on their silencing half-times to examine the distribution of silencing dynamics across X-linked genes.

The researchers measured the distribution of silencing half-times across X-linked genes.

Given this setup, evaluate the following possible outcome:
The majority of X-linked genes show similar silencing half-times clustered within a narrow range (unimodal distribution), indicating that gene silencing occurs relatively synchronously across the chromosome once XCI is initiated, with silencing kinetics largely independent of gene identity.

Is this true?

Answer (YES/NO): NO